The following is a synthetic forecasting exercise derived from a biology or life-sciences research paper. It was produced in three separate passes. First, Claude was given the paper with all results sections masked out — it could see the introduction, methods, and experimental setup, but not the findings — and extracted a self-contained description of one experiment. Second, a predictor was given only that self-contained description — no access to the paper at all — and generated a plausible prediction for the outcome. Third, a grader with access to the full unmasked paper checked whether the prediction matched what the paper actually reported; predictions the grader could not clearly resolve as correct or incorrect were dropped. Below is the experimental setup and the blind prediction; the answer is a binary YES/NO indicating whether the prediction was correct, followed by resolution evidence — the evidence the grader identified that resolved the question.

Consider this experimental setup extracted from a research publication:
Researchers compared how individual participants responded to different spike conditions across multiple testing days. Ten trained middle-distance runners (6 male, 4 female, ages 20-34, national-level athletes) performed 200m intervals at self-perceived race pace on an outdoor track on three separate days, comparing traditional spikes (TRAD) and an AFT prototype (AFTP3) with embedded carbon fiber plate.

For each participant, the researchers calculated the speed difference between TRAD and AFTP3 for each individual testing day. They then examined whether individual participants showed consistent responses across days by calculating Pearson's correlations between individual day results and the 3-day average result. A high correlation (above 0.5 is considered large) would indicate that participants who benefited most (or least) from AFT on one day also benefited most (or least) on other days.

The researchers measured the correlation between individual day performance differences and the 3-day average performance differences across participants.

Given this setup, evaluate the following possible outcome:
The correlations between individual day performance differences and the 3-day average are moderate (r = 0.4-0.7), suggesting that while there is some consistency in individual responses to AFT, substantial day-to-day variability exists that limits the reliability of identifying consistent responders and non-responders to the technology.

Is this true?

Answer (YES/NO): NO